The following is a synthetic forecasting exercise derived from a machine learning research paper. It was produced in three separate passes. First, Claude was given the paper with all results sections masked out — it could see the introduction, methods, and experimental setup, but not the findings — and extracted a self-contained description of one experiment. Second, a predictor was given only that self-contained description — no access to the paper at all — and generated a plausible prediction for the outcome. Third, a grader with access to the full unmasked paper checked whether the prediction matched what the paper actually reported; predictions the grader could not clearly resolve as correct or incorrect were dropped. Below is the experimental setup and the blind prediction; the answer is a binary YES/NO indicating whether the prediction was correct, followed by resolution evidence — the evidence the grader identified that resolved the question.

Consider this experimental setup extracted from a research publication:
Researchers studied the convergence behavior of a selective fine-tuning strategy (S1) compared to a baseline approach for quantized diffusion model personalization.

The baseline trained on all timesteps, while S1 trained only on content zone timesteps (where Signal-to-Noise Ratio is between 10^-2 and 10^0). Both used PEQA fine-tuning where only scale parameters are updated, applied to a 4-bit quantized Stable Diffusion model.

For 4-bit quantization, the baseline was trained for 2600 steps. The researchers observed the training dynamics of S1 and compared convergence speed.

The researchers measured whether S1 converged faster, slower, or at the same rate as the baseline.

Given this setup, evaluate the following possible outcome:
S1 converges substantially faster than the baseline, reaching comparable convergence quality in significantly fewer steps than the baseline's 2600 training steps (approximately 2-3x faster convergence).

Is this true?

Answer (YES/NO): NO